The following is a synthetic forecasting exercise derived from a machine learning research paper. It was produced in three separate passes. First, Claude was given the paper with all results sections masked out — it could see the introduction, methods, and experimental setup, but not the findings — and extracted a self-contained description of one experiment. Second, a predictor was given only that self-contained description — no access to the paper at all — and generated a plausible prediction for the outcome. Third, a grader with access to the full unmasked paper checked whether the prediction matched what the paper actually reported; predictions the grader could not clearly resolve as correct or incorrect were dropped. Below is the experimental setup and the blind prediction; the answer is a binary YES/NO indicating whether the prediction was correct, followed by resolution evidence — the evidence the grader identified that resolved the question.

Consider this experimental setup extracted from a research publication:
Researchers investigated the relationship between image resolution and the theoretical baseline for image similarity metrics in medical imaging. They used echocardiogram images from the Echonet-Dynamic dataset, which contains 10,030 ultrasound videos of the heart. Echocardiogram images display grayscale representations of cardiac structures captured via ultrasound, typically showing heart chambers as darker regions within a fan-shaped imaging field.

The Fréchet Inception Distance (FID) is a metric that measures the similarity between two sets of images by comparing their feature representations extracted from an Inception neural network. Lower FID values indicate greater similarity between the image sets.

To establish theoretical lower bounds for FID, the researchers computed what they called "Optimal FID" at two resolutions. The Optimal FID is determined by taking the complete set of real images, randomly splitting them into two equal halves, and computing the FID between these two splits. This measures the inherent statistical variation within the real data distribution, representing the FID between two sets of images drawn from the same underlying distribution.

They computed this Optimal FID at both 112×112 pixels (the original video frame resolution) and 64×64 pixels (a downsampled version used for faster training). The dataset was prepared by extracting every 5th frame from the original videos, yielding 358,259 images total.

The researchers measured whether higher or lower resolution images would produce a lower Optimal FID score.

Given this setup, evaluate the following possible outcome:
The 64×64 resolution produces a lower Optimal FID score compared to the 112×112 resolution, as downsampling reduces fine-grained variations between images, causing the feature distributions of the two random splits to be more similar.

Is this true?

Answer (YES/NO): YES